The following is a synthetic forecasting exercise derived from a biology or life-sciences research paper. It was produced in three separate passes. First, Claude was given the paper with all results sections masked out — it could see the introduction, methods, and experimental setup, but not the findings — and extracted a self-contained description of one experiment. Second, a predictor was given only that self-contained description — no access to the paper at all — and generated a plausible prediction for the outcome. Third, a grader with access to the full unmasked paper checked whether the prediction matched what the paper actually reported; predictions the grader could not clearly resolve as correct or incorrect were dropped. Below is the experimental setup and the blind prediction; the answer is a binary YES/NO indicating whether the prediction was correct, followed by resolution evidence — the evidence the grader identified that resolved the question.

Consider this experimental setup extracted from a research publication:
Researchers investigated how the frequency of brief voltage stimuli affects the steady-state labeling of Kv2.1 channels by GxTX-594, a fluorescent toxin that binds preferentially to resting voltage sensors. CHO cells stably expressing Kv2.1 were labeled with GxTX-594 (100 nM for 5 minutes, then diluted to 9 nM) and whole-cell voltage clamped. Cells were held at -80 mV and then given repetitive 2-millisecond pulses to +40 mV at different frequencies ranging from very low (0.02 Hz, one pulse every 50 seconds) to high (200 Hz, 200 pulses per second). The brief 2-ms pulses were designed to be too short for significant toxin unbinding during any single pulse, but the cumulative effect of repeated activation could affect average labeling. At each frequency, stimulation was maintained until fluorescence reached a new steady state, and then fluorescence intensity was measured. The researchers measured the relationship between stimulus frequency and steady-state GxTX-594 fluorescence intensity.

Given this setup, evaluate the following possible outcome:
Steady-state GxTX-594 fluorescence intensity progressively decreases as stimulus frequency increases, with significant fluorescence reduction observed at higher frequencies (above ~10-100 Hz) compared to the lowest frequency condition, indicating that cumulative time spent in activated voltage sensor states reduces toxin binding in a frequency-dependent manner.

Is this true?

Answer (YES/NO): YES